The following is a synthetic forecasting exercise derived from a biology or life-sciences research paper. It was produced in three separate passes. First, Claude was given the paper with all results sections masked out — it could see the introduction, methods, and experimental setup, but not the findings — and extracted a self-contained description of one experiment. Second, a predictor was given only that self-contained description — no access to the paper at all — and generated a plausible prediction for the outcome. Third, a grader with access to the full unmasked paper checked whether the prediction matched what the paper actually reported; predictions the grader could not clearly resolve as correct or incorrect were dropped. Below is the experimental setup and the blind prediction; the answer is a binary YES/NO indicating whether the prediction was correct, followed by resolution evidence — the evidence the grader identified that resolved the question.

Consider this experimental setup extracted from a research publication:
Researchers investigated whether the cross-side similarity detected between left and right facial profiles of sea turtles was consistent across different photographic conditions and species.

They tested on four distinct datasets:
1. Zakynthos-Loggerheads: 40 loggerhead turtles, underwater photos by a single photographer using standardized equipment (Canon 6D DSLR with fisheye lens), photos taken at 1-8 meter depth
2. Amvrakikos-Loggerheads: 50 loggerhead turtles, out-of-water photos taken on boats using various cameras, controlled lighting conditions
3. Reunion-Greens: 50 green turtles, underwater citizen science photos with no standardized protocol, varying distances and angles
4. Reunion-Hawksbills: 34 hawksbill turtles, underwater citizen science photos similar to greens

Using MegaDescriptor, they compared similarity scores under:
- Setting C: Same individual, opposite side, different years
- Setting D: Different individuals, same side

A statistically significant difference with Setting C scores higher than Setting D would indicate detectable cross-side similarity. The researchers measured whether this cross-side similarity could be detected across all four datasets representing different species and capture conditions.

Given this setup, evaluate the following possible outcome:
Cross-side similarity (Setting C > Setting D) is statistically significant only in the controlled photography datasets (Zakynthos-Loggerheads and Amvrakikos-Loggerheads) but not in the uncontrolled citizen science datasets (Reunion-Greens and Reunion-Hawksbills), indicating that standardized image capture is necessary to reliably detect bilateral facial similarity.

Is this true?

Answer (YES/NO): NO